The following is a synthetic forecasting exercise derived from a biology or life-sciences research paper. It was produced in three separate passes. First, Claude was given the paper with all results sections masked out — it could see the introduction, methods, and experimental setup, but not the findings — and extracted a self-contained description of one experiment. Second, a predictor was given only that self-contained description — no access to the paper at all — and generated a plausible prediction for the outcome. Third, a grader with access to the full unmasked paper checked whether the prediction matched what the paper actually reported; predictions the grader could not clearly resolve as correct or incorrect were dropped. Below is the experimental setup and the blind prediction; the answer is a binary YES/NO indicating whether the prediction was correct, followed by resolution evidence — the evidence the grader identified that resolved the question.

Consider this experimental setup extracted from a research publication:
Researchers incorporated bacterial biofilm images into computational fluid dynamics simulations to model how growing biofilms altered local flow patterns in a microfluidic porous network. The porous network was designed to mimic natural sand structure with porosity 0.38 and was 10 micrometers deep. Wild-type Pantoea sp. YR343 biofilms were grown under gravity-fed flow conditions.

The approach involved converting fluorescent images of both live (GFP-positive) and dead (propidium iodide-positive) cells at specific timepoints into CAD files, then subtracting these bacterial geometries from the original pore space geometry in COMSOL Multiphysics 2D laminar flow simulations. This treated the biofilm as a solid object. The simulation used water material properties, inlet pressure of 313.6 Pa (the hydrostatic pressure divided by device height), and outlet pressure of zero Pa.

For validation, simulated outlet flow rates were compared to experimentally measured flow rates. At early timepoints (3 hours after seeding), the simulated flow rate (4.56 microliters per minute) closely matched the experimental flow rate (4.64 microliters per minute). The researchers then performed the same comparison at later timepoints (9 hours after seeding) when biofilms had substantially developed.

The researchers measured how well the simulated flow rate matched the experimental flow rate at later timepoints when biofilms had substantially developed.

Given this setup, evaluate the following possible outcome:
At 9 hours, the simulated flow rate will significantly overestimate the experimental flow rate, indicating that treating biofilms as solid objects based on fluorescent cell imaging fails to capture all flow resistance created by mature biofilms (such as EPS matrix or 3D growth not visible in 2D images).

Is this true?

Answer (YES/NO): YES